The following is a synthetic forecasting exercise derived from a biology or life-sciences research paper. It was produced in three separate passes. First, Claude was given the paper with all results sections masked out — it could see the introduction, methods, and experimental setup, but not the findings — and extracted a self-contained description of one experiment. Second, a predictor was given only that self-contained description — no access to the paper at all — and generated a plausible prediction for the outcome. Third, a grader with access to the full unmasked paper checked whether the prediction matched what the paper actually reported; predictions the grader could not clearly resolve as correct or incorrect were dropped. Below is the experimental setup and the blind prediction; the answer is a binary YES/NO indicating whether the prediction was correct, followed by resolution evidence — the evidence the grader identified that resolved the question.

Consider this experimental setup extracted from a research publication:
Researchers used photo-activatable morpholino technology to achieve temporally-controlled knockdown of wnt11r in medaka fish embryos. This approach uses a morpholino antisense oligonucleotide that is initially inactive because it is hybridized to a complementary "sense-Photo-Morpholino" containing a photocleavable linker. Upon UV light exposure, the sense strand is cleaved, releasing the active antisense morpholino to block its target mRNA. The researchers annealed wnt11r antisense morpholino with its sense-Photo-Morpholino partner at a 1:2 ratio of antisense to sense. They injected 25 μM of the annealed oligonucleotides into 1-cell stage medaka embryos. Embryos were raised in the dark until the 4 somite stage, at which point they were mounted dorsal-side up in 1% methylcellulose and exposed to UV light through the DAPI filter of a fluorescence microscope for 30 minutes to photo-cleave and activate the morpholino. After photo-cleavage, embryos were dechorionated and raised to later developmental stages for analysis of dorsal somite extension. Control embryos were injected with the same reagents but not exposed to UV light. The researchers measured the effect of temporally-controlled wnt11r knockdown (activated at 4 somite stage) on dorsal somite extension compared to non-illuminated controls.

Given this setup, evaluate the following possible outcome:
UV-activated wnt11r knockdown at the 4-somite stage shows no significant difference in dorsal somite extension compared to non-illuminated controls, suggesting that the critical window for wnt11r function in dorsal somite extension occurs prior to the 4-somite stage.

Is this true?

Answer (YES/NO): NO